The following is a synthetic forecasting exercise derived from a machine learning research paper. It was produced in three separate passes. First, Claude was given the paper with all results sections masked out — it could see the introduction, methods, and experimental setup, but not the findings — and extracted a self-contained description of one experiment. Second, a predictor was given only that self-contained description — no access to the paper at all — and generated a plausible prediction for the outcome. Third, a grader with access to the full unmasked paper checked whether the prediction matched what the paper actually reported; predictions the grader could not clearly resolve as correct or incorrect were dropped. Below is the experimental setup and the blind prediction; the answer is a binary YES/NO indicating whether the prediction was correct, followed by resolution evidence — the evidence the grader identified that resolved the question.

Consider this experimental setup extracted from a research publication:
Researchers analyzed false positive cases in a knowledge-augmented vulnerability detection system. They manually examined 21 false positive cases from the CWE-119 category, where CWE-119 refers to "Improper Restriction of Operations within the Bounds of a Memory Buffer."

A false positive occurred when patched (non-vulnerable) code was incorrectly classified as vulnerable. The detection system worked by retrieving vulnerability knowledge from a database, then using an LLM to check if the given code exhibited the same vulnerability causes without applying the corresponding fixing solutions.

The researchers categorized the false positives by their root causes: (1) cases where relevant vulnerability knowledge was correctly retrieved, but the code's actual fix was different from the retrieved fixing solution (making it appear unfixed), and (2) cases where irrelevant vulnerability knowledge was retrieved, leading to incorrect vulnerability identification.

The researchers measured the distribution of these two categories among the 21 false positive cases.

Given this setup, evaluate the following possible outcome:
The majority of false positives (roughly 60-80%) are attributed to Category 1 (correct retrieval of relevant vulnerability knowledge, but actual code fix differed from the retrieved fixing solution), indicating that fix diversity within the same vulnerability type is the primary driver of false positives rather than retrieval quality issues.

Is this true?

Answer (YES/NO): NO